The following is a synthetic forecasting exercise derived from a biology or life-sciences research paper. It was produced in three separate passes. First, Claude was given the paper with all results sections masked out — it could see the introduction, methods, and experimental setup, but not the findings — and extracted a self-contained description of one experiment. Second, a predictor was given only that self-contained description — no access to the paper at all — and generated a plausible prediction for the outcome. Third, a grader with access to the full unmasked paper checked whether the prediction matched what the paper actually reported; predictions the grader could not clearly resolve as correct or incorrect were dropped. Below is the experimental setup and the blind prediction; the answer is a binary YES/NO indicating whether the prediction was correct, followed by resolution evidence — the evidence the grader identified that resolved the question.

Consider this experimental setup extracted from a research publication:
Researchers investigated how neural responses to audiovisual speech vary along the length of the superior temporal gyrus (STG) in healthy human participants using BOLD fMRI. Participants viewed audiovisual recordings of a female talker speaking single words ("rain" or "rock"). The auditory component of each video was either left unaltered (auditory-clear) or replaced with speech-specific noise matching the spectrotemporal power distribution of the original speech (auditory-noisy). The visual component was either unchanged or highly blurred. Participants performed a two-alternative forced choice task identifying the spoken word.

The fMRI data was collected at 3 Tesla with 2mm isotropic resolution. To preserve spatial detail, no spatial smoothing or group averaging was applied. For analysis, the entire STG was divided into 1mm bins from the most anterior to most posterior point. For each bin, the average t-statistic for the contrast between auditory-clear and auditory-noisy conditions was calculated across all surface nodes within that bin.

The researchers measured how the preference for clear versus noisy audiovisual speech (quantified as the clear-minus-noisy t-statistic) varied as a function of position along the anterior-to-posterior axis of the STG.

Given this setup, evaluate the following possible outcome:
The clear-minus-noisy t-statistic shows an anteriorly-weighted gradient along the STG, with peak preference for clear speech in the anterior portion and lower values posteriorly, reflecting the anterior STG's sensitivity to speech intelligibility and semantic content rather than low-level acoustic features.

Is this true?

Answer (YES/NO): NO